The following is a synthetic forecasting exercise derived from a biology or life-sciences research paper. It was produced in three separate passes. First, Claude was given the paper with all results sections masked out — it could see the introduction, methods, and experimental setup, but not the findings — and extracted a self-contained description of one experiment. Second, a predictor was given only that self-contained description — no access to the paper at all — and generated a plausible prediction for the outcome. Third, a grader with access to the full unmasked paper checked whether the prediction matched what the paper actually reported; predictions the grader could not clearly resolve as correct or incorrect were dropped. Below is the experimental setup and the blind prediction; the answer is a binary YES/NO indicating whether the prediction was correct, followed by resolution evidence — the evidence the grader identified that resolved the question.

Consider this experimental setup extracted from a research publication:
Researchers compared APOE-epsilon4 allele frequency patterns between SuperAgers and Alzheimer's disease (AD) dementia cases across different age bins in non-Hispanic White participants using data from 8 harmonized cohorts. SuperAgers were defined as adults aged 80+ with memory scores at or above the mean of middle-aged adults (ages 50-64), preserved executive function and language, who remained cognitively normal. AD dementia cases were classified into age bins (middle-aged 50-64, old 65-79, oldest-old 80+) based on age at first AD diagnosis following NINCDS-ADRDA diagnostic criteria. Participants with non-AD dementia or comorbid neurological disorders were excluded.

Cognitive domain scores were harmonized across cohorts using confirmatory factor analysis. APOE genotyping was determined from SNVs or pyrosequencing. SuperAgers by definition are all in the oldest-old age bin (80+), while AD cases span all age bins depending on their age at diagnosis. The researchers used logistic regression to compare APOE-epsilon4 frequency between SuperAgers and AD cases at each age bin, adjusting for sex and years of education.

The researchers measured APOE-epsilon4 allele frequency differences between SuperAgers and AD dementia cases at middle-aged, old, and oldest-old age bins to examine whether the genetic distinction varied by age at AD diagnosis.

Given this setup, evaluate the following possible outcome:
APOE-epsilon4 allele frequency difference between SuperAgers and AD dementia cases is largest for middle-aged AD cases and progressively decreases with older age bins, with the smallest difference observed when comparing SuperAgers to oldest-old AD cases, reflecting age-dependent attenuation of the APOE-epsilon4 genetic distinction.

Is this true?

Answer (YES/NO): NO